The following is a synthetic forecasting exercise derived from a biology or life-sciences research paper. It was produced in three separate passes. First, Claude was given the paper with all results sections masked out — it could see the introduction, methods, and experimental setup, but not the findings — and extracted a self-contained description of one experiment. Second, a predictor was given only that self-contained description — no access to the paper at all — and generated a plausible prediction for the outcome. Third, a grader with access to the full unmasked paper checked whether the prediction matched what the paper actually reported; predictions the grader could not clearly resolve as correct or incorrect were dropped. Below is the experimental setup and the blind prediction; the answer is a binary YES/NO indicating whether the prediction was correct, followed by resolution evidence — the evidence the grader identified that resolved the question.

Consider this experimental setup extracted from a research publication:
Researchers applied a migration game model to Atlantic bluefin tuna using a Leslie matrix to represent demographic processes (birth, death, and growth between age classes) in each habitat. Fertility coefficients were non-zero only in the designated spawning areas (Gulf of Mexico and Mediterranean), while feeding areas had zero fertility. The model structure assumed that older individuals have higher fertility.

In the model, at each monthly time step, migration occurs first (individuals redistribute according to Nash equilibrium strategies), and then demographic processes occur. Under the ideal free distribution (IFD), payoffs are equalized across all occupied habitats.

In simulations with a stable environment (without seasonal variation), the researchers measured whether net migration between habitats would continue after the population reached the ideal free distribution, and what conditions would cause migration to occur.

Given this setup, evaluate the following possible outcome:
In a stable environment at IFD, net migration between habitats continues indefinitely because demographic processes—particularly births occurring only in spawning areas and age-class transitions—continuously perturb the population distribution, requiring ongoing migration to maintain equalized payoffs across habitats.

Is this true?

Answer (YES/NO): NO